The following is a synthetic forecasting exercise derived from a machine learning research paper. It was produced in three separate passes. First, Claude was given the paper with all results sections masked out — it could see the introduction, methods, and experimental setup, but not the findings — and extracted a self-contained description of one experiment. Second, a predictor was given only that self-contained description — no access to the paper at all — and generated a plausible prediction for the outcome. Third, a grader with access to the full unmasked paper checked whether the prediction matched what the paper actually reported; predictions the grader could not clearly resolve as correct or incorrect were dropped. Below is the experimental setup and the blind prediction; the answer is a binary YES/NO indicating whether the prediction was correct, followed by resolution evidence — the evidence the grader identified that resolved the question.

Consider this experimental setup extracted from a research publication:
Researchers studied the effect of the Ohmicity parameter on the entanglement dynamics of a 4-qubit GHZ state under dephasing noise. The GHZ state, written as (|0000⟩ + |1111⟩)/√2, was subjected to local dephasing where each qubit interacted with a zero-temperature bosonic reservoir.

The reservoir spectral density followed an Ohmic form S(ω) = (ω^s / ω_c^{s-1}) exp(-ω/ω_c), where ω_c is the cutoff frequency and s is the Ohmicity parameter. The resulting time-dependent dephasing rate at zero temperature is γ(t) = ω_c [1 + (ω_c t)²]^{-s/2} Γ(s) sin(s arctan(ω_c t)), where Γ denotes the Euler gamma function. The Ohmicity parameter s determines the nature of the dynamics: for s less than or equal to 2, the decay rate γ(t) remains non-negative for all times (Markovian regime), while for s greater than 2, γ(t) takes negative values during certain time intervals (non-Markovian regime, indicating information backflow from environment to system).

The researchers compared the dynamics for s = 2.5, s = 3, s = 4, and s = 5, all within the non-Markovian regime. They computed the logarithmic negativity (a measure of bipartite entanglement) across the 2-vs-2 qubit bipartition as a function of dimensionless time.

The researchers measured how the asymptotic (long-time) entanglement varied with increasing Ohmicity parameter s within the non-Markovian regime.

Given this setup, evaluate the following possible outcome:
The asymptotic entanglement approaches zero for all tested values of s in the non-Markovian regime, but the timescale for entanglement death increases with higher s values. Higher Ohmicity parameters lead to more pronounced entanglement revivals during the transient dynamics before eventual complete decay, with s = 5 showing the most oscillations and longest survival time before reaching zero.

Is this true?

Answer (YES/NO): NO